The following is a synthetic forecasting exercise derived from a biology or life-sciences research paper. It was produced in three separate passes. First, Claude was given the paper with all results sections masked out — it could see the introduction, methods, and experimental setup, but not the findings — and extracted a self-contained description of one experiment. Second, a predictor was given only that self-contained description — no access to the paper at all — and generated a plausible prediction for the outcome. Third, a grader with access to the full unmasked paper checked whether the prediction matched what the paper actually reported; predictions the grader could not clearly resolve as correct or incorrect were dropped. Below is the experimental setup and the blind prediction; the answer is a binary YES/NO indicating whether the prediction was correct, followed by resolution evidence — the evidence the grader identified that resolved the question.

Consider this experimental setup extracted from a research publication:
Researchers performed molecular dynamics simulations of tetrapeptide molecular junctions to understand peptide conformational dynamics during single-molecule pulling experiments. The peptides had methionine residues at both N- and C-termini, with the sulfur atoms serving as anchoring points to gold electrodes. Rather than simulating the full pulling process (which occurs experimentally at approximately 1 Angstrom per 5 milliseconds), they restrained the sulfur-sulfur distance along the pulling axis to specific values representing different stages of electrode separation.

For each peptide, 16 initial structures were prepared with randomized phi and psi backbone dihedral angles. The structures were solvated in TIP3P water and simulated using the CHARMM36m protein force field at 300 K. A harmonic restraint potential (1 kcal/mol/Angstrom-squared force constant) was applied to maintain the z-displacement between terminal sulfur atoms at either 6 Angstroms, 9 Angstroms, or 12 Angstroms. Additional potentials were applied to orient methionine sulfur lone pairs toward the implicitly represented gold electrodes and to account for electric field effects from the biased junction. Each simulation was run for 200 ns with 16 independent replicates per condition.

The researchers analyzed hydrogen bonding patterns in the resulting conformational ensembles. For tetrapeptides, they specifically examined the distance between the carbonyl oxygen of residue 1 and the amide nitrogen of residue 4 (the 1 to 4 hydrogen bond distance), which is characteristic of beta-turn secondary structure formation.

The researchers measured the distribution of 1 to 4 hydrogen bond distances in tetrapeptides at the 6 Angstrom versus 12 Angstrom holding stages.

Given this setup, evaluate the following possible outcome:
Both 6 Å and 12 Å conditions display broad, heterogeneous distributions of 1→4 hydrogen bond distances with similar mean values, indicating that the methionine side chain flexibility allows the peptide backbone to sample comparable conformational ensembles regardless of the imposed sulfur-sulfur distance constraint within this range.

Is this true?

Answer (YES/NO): NO